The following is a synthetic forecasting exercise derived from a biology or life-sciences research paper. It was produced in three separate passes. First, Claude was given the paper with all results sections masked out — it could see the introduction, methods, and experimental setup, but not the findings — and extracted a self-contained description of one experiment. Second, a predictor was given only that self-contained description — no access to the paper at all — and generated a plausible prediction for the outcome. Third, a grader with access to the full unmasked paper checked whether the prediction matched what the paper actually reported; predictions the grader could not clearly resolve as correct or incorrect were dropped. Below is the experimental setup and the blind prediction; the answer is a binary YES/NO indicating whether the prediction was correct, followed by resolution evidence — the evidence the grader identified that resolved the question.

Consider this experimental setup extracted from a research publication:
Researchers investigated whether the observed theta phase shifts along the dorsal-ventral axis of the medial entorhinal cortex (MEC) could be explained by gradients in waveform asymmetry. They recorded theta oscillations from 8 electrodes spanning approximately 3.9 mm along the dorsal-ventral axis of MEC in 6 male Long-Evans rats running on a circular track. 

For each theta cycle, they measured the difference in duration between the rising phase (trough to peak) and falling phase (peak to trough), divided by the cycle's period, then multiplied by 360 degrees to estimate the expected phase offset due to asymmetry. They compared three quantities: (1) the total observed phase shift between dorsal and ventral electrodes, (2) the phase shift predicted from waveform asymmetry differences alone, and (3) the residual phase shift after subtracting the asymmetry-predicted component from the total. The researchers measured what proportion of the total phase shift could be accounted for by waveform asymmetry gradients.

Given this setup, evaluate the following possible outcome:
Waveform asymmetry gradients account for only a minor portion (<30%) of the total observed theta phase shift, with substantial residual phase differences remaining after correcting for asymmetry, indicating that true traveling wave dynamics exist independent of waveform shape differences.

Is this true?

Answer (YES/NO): NO